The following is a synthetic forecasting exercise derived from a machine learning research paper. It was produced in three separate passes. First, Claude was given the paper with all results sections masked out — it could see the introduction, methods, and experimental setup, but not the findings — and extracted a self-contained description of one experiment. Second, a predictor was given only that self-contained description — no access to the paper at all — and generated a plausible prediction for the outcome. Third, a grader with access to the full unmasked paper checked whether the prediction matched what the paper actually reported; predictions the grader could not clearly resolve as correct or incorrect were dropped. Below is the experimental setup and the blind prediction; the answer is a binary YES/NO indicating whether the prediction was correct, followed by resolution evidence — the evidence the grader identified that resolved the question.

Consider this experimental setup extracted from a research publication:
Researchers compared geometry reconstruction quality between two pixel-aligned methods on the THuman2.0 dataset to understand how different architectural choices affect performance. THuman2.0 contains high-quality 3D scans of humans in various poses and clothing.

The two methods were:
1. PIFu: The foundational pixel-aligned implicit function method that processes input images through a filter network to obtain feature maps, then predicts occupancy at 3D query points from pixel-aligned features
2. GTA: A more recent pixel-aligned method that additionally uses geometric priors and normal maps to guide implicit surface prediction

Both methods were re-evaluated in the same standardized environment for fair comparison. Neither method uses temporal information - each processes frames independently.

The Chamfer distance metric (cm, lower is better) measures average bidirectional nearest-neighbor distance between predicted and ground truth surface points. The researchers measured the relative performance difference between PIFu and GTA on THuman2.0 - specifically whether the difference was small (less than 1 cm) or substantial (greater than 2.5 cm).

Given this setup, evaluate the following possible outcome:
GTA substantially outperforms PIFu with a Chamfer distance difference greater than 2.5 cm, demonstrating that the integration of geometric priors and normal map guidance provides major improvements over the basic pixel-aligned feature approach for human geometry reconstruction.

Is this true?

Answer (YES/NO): YES